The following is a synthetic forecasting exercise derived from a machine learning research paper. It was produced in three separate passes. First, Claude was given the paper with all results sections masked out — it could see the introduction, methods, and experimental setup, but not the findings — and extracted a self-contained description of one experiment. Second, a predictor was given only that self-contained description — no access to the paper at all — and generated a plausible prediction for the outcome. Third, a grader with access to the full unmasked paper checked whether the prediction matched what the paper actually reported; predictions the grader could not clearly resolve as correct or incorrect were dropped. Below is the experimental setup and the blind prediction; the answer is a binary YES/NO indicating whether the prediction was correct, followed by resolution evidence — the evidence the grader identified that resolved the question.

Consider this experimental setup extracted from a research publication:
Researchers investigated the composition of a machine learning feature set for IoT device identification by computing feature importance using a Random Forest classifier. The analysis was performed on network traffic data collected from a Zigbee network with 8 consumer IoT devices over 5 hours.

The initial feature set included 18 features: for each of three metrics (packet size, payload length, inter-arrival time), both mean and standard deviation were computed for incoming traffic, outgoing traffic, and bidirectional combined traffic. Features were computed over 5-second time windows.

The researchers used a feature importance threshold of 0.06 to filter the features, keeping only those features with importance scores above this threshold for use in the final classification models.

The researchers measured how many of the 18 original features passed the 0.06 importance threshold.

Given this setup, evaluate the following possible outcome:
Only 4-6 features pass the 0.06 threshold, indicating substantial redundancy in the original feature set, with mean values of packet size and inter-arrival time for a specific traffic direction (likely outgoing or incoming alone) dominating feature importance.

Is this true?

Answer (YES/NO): NO